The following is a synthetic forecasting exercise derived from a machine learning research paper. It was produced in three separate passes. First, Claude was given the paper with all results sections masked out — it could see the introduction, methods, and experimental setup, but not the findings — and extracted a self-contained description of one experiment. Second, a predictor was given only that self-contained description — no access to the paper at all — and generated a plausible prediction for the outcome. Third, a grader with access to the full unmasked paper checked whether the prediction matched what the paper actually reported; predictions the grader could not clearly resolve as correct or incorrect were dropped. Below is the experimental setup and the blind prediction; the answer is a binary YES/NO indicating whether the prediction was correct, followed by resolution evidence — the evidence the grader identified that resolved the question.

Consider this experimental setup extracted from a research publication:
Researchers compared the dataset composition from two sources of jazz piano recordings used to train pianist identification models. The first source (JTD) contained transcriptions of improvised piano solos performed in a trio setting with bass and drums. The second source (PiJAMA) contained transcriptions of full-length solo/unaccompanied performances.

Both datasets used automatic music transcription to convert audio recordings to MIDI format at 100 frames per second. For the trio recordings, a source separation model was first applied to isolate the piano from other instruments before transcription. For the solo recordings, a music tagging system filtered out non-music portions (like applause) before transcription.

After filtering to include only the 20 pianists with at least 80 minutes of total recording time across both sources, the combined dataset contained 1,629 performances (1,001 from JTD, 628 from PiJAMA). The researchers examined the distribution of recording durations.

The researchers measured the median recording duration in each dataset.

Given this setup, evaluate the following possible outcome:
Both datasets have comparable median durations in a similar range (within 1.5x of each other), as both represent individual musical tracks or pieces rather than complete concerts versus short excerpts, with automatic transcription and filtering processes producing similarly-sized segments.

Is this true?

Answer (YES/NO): NO